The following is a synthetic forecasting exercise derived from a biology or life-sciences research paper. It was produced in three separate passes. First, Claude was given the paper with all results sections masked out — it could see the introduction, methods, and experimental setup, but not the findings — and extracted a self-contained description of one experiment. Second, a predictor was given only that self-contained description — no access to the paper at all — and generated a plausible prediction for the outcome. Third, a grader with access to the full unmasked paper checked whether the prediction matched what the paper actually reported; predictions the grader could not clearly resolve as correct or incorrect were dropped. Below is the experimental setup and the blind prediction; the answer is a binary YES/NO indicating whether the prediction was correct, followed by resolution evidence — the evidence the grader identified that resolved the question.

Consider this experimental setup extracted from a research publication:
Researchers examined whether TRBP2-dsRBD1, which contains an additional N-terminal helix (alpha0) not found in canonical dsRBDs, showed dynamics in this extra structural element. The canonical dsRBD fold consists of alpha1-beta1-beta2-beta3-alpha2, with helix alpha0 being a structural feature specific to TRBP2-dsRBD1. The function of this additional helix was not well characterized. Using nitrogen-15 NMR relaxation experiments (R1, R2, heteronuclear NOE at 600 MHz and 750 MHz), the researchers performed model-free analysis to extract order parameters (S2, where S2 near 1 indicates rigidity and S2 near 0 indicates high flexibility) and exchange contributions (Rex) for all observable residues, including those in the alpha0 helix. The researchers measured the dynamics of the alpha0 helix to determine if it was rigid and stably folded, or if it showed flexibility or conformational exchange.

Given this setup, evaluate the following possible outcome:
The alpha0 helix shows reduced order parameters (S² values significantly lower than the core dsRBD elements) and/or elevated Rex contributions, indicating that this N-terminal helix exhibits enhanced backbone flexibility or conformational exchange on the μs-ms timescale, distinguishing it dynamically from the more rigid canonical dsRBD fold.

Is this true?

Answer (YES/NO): YES